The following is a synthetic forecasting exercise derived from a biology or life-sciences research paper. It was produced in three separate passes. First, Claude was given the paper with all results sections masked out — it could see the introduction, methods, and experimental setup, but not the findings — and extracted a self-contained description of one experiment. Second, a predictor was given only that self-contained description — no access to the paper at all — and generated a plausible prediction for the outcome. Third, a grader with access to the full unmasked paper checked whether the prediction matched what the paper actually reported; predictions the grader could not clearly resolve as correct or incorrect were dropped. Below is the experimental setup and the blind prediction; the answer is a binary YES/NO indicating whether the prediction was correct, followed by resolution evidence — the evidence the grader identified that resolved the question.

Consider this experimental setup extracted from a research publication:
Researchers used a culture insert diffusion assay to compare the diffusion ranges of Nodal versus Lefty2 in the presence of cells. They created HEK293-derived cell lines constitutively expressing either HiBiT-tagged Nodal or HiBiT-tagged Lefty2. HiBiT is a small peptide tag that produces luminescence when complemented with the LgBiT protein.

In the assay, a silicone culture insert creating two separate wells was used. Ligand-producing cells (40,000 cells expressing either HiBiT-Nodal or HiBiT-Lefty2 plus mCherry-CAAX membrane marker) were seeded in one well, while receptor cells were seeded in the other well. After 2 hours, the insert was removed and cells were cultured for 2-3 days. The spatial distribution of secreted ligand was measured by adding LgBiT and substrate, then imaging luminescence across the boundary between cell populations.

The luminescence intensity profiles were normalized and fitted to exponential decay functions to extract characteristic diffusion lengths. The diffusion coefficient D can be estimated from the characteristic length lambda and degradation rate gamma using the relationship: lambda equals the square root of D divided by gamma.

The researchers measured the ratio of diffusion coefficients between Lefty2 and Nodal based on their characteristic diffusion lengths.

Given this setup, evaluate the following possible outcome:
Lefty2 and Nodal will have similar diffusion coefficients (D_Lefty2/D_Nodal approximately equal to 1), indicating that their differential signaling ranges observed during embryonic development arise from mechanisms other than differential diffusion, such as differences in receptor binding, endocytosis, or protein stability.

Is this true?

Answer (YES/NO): NO